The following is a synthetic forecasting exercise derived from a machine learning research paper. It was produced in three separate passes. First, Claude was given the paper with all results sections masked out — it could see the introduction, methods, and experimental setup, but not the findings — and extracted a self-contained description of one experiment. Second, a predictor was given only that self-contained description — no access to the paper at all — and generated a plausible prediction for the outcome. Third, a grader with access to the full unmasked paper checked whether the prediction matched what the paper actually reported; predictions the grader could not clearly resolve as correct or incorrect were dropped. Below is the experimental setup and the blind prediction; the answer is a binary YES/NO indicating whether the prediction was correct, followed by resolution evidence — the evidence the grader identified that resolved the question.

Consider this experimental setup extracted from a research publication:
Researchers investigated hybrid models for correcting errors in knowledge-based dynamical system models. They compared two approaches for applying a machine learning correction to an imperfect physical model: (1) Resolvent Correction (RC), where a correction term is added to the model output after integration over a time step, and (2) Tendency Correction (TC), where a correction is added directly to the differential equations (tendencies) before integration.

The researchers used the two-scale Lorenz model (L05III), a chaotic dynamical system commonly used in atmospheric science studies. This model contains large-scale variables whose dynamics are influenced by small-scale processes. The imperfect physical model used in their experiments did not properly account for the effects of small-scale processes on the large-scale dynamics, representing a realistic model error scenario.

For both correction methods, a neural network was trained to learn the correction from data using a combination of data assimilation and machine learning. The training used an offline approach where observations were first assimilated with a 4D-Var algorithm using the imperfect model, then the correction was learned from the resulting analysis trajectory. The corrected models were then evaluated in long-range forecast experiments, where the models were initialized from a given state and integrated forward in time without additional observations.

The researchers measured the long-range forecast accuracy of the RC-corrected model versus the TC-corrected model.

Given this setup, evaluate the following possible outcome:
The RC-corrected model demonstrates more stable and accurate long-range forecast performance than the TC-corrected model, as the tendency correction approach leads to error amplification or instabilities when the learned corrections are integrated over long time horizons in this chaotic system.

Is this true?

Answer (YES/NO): NO